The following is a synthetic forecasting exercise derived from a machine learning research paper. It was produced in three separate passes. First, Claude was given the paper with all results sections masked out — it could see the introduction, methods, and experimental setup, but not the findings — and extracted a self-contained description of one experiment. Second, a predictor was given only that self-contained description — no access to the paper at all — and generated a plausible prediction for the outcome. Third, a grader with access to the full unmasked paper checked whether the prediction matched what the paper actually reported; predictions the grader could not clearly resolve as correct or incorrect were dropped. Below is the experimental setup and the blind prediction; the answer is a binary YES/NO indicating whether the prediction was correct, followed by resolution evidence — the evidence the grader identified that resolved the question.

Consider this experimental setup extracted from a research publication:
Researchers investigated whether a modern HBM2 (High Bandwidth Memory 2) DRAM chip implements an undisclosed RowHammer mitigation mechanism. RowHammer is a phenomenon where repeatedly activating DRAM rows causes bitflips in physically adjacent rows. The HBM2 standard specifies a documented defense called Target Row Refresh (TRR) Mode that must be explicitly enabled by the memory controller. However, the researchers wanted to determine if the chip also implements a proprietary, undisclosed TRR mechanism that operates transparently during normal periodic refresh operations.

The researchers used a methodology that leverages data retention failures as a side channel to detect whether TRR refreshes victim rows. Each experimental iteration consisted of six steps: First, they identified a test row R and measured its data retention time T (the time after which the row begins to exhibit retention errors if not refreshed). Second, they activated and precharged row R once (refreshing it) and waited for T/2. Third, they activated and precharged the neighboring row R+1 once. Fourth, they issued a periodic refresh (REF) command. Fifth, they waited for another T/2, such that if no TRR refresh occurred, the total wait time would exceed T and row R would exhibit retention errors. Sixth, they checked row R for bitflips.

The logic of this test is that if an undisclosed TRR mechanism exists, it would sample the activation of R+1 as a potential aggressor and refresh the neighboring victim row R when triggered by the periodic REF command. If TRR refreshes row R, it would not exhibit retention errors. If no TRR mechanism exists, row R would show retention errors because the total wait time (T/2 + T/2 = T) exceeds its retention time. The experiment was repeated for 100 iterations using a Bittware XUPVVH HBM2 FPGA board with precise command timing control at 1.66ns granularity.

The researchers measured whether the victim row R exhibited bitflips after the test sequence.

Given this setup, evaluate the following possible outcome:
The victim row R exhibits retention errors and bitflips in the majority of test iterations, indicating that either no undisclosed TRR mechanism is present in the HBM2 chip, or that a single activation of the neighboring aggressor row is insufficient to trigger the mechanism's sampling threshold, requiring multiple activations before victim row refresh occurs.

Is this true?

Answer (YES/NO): NO